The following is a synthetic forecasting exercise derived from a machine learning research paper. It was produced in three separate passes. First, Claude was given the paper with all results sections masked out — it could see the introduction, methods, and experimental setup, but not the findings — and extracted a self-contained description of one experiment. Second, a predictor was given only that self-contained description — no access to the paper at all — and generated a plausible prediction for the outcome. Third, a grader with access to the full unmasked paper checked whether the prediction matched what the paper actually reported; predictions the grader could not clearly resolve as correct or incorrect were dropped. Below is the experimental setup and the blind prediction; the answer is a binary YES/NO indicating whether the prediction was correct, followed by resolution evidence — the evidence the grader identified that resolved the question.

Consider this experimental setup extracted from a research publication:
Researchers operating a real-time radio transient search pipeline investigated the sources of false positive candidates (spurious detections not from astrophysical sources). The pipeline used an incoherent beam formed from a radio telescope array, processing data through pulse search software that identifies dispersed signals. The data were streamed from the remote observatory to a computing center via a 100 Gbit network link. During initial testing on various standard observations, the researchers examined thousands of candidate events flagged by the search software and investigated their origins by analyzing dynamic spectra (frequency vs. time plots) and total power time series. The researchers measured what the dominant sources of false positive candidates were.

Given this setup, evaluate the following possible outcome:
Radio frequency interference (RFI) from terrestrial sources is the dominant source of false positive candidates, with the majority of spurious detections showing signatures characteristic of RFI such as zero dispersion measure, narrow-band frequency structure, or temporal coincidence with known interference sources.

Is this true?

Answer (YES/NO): YES